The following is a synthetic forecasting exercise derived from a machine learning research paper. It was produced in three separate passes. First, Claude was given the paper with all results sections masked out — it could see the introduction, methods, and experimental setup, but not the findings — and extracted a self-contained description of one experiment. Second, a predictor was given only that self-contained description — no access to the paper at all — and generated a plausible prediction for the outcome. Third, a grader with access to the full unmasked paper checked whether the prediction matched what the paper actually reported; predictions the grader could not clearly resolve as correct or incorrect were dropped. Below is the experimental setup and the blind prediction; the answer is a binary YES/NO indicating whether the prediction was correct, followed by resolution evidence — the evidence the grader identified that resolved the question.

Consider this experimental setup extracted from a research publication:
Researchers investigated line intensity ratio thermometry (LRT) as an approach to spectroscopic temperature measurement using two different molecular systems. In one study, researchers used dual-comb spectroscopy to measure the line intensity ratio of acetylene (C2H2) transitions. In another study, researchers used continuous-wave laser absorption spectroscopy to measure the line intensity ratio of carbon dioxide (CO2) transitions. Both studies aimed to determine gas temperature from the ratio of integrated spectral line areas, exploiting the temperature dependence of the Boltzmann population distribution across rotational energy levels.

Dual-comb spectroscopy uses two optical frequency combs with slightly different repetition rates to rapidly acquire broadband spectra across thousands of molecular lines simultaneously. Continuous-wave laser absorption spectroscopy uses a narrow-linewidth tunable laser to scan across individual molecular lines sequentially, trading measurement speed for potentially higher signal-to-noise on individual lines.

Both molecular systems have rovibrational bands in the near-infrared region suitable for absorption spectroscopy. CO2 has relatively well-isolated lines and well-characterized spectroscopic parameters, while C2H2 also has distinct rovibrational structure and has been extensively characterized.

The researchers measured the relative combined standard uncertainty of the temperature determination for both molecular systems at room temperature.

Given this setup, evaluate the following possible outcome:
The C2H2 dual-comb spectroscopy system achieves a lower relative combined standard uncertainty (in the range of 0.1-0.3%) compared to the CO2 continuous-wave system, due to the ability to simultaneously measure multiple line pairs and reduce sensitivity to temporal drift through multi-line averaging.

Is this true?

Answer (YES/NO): NO